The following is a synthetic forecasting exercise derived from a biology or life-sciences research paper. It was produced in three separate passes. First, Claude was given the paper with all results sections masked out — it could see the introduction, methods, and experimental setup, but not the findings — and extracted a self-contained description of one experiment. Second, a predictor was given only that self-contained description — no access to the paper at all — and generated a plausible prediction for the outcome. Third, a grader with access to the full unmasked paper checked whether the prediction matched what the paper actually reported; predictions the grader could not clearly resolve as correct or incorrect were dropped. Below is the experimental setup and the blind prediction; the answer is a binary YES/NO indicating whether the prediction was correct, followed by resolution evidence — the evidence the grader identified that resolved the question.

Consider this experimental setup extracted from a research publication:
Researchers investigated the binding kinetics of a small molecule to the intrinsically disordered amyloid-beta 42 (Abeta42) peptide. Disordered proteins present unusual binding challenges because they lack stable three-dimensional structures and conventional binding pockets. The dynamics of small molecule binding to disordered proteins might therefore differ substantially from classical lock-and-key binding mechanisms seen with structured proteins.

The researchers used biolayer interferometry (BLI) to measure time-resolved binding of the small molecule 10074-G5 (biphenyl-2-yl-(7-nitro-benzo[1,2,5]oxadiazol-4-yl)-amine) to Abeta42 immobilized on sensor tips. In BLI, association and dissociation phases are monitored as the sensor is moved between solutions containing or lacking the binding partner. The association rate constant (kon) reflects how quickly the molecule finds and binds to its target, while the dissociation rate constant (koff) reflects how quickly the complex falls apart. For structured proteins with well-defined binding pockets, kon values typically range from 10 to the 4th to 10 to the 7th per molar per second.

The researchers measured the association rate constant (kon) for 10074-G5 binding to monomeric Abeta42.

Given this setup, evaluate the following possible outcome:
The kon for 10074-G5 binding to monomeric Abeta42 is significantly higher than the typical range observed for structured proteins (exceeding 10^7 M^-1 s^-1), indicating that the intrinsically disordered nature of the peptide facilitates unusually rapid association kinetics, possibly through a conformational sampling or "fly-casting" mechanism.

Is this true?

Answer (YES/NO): NO